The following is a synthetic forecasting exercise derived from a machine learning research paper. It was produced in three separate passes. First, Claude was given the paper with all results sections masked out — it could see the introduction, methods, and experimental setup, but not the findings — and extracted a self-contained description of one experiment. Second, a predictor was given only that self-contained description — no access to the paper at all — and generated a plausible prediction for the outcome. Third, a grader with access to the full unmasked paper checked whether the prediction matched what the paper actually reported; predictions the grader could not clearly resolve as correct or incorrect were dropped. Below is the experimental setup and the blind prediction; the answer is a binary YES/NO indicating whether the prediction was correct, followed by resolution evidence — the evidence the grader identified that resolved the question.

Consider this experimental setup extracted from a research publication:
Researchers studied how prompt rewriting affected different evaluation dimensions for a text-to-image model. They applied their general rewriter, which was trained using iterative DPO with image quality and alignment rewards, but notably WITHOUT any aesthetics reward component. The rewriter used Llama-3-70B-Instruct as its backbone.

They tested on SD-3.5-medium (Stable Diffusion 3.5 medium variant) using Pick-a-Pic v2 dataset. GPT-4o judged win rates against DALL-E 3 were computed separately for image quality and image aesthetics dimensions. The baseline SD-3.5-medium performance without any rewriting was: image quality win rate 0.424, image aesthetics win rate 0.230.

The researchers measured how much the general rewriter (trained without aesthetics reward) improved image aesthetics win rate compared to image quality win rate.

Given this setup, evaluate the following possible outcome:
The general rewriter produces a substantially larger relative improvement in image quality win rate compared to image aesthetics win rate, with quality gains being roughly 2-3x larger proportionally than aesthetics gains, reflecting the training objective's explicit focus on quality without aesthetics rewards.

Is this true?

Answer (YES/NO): NO